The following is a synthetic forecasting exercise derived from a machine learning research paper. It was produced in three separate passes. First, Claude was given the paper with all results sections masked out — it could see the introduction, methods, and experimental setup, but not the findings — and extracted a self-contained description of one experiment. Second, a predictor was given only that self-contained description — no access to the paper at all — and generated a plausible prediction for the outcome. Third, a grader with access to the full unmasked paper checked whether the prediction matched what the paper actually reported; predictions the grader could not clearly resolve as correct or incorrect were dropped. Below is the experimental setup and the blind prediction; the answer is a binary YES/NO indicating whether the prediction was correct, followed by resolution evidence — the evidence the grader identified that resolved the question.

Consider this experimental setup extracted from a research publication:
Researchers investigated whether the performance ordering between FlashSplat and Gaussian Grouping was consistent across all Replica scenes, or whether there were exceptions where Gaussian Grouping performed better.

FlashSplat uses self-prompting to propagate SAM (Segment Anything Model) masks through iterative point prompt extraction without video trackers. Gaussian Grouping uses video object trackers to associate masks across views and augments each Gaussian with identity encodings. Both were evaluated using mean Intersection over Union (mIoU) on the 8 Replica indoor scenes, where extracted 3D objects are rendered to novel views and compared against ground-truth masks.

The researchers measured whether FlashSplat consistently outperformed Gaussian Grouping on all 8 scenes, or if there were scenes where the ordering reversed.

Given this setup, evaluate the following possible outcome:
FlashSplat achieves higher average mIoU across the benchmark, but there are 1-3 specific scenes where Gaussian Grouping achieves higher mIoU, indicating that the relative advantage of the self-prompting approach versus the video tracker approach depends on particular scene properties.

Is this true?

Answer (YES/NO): YES